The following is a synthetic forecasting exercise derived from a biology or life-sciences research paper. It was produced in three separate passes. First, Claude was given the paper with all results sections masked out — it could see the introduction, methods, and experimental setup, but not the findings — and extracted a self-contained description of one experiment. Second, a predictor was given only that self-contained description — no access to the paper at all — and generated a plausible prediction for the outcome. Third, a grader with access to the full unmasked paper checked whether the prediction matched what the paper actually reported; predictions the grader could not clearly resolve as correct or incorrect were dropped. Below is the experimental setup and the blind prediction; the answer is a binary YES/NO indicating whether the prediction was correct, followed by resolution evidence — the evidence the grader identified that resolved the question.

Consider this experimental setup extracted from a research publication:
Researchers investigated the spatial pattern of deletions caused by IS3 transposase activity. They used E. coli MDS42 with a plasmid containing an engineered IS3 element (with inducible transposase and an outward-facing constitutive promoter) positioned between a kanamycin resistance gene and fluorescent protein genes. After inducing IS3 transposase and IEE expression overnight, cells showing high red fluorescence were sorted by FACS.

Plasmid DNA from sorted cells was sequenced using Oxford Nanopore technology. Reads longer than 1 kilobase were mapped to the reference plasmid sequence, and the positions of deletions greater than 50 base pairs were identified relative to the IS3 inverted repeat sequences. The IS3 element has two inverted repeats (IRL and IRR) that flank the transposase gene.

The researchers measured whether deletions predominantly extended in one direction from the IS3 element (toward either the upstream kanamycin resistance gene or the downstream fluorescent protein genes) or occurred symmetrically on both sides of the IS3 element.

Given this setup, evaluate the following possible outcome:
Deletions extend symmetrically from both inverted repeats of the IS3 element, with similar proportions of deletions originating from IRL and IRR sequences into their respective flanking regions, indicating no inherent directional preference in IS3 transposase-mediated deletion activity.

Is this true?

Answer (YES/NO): NO